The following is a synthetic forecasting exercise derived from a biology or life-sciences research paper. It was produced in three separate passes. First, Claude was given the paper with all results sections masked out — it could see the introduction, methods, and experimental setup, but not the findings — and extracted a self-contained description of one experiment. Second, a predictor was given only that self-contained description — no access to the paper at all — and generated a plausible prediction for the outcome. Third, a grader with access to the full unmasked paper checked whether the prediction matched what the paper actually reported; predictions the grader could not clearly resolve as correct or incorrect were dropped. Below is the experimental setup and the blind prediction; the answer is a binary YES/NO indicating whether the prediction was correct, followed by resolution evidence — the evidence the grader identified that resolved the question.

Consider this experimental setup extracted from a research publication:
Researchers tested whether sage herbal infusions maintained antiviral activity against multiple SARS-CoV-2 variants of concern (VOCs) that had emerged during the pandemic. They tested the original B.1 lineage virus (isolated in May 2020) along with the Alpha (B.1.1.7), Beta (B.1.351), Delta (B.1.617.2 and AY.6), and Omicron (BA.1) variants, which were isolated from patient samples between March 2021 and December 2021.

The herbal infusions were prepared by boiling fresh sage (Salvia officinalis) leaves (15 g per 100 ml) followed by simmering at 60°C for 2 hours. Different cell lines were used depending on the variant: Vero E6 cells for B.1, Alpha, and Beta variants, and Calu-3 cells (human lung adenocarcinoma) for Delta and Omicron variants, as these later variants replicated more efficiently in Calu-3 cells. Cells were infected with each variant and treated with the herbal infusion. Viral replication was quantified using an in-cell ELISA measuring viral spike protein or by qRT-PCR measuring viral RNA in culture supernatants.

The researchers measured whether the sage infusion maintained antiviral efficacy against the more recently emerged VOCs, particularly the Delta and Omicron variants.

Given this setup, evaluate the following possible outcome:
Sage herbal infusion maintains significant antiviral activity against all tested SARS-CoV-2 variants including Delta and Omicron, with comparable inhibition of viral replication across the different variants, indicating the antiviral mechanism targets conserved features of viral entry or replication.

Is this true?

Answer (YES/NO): YES